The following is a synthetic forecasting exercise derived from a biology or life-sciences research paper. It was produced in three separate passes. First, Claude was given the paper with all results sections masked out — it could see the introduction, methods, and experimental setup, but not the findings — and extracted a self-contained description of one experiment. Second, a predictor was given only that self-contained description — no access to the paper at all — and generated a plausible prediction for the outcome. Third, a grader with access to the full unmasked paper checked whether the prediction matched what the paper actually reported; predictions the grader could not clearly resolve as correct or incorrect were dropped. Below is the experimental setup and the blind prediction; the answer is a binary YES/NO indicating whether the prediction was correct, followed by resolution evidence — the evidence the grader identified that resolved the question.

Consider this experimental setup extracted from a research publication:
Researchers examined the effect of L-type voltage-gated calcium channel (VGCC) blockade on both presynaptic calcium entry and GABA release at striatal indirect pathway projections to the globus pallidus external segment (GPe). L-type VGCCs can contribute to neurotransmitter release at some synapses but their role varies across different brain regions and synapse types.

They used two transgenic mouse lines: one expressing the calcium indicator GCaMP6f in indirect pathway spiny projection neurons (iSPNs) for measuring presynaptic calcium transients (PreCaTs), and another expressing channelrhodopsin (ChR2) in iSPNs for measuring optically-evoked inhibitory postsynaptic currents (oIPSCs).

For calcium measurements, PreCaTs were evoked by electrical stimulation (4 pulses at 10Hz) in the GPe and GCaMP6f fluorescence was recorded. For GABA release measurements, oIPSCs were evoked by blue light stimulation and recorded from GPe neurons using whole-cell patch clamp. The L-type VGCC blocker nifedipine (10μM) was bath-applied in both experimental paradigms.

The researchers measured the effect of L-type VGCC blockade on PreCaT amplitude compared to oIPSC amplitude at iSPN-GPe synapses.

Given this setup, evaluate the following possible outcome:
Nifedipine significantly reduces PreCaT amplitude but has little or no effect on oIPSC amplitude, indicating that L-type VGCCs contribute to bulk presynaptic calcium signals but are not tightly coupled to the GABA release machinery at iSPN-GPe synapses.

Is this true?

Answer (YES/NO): NO